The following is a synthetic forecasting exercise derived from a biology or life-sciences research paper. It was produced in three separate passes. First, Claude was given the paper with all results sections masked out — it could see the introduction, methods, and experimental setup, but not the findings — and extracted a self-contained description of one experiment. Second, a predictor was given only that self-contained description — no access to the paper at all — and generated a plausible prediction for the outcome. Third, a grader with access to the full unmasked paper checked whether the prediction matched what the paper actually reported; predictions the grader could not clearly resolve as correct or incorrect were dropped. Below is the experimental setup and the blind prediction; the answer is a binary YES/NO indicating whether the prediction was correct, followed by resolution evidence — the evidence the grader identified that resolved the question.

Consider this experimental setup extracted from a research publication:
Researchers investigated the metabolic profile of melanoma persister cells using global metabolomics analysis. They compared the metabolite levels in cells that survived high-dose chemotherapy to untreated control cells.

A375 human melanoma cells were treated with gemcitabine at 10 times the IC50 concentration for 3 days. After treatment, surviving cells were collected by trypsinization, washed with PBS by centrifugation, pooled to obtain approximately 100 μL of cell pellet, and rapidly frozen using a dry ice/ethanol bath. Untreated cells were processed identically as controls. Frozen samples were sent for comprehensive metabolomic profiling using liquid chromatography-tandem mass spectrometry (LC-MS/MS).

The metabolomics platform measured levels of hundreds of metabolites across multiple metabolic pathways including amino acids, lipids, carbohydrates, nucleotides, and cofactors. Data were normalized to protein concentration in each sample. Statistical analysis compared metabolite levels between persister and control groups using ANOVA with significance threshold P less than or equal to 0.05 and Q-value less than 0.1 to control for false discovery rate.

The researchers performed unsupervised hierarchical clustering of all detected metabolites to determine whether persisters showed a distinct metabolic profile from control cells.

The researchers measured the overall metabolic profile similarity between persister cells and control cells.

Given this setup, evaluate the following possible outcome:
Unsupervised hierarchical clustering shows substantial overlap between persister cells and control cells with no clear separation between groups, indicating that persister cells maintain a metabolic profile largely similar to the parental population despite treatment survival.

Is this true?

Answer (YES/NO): NO